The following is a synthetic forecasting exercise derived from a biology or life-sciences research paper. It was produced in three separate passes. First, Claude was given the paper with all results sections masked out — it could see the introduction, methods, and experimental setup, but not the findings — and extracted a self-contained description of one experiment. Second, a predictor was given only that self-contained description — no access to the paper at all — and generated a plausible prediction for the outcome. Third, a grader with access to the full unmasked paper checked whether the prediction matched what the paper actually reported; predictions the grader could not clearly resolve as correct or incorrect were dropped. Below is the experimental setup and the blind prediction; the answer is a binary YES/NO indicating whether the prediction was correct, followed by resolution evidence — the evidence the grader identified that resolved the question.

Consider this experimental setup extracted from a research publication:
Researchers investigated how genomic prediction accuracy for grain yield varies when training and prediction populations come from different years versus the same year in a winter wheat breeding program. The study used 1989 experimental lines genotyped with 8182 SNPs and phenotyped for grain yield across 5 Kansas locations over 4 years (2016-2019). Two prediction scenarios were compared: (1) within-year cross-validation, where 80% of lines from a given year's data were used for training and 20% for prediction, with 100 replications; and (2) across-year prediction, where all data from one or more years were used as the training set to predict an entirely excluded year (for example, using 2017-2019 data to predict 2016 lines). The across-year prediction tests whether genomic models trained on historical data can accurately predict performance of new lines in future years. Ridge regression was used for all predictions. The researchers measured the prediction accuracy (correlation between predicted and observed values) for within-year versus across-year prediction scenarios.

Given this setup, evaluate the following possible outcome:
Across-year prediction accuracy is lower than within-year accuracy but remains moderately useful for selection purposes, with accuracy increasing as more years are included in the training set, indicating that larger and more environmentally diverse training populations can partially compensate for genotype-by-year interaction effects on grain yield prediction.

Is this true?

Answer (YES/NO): NO